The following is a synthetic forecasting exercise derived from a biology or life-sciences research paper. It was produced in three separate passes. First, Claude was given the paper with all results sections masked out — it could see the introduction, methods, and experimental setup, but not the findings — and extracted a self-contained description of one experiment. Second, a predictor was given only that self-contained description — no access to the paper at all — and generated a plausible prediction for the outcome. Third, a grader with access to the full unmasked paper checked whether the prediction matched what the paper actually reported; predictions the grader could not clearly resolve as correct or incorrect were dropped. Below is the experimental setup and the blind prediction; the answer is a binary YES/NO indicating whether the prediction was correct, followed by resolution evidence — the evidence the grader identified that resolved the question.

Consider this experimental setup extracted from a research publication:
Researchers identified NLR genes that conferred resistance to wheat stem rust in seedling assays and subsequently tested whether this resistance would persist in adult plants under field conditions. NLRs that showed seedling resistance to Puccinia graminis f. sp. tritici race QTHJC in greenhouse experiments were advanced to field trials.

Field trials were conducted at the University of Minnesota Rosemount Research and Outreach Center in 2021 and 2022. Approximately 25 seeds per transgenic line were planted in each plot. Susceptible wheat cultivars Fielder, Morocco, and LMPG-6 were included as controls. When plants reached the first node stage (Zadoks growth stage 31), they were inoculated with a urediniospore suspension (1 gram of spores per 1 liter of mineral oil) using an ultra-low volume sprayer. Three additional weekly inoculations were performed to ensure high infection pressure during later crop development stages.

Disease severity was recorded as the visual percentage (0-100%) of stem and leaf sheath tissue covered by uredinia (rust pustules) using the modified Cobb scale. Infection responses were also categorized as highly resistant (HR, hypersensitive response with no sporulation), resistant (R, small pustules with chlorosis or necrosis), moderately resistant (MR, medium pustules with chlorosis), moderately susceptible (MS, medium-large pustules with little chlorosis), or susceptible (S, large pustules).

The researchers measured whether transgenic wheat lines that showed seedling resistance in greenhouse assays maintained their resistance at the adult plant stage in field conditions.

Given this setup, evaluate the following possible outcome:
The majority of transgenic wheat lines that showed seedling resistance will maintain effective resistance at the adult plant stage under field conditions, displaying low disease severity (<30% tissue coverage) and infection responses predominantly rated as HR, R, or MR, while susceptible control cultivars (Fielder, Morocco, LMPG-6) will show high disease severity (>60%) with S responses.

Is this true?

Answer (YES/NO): NO